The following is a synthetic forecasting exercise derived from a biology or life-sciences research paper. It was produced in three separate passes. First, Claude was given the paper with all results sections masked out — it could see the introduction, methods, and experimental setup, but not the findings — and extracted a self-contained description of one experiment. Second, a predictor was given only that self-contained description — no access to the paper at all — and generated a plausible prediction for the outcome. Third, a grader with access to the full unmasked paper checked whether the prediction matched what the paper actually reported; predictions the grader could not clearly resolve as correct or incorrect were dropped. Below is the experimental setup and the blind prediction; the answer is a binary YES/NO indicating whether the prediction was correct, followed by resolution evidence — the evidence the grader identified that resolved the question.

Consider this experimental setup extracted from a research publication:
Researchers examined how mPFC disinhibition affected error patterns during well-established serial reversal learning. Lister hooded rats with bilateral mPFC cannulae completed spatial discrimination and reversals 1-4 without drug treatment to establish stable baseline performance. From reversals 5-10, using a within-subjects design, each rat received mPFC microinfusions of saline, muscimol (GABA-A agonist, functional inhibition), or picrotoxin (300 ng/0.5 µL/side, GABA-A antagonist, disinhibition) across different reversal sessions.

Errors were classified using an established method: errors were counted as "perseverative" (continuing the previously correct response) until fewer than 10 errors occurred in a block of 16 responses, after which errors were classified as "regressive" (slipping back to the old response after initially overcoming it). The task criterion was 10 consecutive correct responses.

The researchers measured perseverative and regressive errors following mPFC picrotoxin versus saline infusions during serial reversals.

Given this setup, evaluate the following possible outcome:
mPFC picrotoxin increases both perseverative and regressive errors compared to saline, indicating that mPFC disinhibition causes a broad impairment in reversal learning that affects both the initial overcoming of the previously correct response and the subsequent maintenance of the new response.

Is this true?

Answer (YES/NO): NO